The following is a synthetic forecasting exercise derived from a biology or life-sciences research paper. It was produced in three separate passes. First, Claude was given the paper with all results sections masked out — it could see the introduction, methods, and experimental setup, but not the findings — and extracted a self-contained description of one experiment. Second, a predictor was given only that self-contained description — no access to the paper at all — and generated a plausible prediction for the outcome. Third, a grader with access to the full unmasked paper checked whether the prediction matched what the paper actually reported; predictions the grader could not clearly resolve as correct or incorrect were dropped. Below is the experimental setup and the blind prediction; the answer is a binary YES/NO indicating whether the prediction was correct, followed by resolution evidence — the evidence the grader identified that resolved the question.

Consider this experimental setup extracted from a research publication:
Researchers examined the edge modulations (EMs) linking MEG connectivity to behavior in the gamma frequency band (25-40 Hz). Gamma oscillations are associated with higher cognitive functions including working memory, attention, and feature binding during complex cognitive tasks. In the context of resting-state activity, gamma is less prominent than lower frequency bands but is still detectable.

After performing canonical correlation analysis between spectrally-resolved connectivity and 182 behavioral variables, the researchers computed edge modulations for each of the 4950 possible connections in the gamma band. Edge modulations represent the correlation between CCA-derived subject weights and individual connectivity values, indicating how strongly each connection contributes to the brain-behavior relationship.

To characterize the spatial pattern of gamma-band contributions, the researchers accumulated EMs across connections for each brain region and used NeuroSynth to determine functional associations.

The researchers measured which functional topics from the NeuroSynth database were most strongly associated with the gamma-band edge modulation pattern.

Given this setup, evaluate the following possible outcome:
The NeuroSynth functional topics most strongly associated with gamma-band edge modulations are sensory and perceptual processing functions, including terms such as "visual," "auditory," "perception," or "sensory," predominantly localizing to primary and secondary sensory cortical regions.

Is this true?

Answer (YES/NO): NO